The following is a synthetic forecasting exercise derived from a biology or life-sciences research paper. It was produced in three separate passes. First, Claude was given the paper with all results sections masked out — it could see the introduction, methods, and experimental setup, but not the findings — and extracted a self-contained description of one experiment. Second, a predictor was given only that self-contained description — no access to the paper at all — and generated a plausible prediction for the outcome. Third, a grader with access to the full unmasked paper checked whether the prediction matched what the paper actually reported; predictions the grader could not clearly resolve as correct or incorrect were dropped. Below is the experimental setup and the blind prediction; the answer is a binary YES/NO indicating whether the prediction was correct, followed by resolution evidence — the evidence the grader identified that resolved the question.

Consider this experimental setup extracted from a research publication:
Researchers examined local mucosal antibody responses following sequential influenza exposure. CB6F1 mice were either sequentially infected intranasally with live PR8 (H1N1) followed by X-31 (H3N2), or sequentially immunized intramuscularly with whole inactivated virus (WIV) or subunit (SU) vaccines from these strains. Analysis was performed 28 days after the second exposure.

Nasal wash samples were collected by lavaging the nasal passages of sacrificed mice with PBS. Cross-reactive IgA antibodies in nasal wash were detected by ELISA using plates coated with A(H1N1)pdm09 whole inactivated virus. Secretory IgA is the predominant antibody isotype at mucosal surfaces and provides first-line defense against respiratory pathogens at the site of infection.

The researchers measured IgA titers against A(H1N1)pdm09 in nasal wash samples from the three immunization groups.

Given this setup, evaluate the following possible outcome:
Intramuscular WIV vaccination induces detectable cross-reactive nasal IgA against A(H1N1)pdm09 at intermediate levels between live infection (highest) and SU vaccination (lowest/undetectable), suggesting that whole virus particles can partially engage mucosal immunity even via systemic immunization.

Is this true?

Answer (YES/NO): NO